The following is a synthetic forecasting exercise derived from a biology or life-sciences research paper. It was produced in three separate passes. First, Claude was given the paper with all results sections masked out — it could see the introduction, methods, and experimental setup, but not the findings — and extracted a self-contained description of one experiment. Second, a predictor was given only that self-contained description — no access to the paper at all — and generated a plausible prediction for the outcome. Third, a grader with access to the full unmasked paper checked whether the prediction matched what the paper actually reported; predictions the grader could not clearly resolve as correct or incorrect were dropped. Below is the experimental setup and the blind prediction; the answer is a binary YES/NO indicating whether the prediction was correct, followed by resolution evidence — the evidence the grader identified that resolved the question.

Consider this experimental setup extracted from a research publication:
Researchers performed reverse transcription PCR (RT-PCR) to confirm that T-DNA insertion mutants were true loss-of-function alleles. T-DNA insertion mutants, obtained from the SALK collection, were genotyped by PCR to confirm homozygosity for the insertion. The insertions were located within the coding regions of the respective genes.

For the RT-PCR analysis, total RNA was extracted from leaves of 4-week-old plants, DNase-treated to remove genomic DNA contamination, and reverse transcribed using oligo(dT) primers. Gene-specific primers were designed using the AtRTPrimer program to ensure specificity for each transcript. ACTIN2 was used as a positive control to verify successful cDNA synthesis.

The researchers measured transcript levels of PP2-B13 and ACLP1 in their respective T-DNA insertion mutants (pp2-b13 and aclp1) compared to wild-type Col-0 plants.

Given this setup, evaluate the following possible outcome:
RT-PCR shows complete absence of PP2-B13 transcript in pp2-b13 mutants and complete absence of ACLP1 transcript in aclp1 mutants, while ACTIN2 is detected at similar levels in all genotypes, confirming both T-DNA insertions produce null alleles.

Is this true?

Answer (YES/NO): YES